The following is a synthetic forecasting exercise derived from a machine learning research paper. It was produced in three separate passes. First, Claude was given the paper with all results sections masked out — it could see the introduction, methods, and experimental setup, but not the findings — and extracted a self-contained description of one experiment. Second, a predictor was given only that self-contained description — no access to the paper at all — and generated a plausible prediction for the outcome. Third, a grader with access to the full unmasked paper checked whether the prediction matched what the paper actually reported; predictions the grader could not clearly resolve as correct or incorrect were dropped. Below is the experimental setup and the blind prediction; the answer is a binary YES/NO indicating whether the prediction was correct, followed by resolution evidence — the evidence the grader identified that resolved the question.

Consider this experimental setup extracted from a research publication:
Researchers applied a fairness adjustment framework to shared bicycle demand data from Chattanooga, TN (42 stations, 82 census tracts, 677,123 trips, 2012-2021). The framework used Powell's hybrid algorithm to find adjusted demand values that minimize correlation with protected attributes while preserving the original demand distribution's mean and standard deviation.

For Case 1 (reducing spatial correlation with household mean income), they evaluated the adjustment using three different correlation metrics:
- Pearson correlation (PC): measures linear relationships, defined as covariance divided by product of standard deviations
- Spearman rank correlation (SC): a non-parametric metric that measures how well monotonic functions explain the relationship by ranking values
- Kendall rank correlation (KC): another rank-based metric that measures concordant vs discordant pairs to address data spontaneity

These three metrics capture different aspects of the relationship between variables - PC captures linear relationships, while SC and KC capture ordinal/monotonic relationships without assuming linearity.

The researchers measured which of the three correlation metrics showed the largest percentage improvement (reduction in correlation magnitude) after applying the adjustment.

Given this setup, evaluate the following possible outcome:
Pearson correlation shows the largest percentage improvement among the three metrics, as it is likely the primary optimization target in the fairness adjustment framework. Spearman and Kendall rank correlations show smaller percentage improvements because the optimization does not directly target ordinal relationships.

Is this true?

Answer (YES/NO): NO